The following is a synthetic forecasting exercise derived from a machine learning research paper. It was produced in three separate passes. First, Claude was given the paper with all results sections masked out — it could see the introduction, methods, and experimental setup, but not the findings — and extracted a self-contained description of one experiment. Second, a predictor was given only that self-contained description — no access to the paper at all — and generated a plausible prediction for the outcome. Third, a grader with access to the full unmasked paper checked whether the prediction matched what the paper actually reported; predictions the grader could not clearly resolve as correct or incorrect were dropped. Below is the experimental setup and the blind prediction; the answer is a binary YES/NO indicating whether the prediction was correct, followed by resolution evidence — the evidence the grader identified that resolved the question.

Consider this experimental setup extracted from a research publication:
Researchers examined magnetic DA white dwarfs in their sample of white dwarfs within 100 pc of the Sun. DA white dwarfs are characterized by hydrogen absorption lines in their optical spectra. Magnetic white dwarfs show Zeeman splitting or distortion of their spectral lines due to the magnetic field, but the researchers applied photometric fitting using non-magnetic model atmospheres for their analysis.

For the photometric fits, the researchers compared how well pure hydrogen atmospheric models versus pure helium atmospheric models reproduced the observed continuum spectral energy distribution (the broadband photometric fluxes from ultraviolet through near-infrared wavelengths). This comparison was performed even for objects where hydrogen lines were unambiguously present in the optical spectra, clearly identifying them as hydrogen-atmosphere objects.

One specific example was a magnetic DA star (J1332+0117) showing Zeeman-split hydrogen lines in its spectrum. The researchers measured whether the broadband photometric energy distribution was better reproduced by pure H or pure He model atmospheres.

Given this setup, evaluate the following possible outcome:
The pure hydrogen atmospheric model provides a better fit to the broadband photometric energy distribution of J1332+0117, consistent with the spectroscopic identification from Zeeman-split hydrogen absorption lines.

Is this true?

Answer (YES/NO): NO